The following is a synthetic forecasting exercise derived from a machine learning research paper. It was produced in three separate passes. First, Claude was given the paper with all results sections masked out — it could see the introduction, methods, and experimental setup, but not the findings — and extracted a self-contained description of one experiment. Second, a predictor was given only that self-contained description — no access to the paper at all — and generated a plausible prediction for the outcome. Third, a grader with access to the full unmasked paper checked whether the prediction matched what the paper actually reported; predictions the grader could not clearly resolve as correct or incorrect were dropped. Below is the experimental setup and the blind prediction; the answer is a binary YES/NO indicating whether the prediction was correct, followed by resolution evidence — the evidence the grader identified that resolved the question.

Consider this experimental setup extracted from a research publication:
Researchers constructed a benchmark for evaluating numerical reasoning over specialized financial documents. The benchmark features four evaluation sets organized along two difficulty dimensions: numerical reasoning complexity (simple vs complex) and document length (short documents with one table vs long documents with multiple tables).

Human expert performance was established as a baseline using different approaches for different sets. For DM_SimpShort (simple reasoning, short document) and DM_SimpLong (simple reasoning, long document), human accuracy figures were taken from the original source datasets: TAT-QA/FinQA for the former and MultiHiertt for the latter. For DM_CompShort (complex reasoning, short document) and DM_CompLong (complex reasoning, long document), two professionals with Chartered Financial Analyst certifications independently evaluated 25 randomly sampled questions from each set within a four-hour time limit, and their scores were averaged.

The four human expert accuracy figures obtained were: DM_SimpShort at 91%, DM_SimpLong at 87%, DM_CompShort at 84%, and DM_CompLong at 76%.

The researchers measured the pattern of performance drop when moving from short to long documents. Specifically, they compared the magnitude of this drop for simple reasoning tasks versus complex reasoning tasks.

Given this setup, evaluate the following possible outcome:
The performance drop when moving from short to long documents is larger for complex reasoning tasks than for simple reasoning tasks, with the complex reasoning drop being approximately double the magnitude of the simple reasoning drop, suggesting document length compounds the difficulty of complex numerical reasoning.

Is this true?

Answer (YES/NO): YES